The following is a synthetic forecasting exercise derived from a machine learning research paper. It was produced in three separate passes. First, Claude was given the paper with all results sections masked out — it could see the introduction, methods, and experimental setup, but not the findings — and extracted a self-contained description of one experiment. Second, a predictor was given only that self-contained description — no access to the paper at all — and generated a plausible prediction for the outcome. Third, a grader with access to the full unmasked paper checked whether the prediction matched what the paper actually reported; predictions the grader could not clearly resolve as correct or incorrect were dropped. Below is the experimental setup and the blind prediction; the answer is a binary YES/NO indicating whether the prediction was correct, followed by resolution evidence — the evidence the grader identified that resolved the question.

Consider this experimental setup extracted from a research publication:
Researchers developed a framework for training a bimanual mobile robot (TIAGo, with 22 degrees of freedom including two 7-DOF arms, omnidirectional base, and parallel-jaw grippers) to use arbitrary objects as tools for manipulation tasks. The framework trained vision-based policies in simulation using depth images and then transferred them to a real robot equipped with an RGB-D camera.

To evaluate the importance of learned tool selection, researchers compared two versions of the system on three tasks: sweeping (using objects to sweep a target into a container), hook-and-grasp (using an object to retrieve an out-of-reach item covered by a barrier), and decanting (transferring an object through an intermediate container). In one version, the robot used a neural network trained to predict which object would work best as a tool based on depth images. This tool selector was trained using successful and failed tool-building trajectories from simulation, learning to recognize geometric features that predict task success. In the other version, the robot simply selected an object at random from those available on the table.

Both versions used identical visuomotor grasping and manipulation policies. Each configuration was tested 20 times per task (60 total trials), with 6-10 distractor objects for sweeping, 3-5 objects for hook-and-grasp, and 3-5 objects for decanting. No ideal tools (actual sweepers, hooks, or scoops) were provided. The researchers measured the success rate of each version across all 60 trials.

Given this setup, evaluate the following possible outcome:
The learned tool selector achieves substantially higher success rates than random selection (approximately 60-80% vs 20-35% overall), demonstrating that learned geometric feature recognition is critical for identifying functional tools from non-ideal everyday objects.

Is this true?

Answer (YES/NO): NO